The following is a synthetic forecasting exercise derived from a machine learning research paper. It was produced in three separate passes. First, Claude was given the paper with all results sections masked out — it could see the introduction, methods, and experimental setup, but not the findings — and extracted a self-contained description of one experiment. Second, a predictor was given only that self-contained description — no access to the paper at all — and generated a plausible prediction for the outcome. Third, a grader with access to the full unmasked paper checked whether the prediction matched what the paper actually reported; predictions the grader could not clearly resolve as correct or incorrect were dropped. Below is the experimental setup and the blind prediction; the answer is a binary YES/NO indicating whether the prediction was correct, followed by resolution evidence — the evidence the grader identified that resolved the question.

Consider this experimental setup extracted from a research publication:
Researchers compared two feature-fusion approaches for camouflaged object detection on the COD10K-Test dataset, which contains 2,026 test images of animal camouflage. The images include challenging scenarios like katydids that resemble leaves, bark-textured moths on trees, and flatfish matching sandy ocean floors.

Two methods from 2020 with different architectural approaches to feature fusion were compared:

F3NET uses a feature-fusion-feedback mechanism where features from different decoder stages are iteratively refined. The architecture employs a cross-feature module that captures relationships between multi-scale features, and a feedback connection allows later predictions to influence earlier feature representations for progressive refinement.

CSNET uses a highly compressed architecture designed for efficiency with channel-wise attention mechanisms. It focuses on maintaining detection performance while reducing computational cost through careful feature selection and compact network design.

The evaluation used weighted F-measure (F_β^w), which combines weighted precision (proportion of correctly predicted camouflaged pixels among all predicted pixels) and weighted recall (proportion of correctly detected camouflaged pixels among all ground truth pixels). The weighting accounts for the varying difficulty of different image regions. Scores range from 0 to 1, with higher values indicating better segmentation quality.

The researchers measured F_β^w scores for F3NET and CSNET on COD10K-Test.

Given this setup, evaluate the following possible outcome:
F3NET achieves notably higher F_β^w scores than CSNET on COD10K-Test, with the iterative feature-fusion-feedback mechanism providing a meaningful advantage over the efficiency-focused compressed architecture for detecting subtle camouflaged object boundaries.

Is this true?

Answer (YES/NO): NO